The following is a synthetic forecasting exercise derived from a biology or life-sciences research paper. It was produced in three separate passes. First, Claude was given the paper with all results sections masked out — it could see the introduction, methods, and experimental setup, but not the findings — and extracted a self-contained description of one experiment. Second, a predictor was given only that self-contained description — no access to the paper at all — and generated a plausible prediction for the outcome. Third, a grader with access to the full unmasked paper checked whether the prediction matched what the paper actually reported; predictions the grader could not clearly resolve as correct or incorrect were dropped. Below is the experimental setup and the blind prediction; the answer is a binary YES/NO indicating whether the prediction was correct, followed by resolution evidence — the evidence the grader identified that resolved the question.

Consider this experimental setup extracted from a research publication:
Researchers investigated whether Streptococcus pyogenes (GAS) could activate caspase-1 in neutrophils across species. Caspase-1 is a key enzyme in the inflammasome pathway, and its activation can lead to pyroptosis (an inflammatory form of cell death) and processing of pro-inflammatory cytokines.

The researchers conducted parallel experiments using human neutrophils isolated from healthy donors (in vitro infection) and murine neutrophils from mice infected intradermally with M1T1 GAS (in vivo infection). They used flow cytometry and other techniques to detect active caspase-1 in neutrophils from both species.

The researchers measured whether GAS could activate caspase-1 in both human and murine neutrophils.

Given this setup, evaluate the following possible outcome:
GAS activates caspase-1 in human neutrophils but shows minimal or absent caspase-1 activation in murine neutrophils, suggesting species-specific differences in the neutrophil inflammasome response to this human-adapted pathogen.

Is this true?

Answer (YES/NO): NO